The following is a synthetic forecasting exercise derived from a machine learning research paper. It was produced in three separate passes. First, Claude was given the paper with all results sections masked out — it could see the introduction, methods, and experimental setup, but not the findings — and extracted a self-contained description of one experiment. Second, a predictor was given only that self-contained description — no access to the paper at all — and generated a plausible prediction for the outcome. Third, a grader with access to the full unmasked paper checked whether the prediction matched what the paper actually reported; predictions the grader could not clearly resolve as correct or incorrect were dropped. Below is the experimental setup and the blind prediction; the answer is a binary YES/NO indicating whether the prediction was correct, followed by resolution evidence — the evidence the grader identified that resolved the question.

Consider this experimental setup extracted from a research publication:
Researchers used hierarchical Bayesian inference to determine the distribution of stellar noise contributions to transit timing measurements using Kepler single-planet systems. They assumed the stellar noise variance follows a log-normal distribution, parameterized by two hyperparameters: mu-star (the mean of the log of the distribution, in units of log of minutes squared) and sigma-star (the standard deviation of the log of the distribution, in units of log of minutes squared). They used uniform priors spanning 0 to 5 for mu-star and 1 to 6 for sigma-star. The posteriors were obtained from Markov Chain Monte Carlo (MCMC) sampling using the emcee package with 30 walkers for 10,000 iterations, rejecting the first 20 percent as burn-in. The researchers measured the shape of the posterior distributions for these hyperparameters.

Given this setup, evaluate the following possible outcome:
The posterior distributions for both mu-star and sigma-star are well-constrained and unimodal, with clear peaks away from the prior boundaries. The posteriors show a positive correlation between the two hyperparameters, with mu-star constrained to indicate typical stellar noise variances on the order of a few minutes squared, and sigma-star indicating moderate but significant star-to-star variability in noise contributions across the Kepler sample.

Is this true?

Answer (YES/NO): NO